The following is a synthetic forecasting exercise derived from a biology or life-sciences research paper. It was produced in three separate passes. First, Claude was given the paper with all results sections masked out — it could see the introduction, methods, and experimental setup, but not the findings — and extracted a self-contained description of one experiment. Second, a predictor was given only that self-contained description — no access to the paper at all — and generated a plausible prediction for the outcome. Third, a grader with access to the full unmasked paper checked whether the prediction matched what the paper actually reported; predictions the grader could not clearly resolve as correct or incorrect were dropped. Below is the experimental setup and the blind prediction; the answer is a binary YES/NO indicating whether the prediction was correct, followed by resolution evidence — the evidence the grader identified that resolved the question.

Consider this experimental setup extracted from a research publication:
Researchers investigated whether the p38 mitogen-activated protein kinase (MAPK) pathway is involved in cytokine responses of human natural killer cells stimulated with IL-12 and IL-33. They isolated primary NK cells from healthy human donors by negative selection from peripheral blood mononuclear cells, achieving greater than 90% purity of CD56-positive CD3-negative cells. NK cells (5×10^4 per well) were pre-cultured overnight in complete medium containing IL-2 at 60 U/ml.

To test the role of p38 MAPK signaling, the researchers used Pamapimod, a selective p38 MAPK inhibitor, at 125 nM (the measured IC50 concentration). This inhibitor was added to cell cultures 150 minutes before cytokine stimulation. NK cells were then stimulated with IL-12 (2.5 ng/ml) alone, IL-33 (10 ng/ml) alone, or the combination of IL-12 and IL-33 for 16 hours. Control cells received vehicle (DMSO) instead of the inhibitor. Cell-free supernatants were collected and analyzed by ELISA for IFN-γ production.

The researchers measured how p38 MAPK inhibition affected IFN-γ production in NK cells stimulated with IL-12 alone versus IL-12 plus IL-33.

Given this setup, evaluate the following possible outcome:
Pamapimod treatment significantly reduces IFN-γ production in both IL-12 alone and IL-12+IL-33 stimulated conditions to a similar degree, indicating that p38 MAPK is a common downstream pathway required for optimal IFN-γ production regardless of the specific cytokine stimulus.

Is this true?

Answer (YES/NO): NO